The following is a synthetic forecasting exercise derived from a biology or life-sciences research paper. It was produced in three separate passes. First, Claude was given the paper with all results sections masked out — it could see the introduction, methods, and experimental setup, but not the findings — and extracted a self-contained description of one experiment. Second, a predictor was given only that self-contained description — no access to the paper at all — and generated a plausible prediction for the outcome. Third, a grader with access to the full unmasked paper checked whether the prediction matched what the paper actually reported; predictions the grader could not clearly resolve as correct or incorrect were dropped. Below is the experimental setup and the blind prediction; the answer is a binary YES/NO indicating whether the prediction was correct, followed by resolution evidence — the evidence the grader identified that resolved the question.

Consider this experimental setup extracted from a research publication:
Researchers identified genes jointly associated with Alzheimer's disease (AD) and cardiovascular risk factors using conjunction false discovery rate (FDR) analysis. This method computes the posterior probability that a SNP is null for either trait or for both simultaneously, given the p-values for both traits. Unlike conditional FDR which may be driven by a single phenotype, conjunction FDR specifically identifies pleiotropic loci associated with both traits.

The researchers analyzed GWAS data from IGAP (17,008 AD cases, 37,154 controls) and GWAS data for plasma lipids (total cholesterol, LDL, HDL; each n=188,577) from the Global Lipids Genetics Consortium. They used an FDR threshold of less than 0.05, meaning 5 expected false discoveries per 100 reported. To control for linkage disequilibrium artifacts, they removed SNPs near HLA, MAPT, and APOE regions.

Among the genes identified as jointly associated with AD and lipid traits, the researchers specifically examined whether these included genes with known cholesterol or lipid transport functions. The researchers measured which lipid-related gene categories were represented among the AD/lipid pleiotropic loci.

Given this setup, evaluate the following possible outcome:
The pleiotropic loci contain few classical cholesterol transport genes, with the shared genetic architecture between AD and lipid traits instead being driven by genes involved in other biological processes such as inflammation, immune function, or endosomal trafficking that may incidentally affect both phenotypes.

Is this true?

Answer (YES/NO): NO